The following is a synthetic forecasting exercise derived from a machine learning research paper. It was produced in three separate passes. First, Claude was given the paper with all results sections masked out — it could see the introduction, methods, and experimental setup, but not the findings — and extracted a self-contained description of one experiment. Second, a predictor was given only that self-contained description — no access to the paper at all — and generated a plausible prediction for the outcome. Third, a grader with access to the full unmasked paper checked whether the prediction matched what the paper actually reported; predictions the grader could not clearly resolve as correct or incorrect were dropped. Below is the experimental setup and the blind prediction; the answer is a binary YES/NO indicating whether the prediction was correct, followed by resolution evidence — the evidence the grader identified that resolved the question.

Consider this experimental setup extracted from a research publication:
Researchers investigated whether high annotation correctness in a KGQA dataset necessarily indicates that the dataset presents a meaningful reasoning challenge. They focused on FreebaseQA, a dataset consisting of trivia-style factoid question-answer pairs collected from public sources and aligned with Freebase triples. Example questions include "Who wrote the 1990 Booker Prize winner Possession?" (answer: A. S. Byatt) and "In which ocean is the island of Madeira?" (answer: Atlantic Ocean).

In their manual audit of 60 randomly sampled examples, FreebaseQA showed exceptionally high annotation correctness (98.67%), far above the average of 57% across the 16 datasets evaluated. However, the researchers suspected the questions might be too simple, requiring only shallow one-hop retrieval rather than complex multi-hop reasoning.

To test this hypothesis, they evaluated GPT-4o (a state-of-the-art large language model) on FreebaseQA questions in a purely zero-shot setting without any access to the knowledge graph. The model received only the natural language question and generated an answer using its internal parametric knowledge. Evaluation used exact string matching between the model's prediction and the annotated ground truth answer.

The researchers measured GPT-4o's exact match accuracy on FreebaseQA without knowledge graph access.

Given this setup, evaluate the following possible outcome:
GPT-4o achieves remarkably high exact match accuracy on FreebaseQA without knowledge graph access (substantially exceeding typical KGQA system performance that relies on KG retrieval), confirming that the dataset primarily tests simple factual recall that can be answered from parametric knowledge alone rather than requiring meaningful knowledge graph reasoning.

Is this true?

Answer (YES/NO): YES